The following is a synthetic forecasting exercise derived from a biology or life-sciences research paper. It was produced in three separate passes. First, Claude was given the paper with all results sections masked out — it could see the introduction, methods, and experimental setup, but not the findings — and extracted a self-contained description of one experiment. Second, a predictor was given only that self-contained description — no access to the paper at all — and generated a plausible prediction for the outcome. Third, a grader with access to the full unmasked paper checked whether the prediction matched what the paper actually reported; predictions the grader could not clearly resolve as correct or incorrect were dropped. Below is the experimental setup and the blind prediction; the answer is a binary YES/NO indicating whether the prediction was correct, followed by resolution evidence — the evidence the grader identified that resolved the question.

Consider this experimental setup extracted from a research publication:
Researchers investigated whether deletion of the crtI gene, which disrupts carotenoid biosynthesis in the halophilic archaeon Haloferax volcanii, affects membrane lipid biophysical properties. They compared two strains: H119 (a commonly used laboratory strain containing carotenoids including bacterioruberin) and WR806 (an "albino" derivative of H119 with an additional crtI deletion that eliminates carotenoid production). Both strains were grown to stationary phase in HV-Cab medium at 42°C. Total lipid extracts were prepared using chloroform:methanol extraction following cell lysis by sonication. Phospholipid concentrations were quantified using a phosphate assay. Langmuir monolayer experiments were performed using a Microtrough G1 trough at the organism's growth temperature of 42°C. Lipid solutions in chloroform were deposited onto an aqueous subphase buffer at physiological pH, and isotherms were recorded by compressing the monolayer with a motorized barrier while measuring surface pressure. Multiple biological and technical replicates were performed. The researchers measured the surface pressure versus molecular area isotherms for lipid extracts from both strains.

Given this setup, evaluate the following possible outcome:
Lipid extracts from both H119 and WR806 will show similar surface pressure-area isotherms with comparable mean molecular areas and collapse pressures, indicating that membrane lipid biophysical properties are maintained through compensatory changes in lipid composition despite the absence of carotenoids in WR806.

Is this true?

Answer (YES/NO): NO